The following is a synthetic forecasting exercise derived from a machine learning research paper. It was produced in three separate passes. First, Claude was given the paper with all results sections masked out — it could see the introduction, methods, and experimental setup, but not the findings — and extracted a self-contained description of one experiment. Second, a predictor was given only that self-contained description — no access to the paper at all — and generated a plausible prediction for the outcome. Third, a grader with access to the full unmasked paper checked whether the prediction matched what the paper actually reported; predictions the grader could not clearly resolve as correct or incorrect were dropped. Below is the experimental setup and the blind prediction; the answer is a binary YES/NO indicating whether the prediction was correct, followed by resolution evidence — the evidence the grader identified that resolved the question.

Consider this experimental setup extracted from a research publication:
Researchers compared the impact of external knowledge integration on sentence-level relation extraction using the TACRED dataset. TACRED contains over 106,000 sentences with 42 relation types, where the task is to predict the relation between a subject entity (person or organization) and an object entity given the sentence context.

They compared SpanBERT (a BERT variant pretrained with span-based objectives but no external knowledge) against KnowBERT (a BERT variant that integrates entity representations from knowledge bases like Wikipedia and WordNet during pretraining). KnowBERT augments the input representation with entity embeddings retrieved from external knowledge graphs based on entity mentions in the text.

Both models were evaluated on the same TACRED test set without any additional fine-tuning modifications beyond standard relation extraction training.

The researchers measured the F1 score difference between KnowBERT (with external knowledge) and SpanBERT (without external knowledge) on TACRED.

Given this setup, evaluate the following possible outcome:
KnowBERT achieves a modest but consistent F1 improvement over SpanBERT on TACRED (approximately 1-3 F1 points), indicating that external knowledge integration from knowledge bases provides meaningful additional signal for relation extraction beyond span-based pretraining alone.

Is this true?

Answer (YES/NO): NO